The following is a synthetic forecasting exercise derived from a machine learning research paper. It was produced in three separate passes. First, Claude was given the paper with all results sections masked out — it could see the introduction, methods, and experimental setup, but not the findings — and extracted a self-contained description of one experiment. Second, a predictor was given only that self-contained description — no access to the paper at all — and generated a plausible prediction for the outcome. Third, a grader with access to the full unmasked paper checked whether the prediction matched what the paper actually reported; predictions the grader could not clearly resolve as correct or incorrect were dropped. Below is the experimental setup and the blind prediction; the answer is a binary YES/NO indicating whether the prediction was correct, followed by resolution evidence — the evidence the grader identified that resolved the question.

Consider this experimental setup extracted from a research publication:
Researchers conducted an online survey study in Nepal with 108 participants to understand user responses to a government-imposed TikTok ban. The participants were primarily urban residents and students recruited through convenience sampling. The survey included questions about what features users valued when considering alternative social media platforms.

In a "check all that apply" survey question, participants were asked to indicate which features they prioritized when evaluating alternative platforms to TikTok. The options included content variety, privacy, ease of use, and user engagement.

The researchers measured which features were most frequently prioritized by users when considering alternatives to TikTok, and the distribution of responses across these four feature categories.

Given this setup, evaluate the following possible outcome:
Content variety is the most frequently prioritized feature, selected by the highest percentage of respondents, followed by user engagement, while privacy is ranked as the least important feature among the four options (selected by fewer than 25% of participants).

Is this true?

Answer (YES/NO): NO